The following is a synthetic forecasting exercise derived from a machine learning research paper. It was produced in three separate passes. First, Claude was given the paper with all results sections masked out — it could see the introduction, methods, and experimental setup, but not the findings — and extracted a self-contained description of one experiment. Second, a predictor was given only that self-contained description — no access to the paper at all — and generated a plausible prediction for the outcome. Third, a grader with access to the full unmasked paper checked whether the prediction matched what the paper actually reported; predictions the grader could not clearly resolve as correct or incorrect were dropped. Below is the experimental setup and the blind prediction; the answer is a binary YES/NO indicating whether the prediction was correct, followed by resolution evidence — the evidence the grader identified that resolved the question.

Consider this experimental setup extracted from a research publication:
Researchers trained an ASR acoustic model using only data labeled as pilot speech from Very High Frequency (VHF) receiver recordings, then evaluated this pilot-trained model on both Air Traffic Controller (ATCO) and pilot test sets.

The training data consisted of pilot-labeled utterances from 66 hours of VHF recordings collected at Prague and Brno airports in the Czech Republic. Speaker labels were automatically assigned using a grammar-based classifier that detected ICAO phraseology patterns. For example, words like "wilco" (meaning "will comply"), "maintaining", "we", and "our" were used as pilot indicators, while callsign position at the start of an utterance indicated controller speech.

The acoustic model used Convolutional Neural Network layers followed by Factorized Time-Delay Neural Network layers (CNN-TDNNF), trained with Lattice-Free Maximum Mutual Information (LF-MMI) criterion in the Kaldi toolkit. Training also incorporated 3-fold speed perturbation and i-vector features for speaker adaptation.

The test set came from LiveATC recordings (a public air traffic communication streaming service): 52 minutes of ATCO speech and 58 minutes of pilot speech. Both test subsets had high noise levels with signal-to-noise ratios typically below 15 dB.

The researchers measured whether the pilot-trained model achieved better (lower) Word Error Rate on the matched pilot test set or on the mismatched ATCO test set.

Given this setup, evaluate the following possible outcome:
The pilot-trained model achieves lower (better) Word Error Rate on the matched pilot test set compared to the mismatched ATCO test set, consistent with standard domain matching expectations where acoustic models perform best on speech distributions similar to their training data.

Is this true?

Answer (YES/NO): NO